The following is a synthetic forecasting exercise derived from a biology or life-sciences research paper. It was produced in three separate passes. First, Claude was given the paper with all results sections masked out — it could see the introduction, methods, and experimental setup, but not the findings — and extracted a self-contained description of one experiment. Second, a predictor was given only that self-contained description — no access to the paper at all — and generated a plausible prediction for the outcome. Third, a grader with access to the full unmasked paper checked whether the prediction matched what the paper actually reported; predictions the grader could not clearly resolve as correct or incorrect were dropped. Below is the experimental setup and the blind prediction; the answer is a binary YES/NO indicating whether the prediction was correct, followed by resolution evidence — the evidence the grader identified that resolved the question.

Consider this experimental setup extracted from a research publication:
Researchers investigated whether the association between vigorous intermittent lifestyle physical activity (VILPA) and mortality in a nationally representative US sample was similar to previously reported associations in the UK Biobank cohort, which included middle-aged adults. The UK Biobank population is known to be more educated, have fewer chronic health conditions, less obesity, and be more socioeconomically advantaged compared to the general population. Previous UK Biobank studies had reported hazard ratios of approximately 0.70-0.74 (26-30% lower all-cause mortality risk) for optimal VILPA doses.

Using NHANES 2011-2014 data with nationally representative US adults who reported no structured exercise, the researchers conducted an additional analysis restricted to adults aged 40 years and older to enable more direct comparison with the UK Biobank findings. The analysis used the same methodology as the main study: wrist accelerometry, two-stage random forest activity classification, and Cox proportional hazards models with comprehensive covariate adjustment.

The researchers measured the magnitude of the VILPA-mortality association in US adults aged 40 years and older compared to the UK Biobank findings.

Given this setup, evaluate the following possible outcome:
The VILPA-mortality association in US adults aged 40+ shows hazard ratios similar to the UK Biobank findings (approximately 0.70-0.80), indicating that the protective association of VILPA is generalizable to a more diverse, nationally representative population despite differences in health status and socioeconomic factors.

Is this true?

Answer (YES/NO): NO